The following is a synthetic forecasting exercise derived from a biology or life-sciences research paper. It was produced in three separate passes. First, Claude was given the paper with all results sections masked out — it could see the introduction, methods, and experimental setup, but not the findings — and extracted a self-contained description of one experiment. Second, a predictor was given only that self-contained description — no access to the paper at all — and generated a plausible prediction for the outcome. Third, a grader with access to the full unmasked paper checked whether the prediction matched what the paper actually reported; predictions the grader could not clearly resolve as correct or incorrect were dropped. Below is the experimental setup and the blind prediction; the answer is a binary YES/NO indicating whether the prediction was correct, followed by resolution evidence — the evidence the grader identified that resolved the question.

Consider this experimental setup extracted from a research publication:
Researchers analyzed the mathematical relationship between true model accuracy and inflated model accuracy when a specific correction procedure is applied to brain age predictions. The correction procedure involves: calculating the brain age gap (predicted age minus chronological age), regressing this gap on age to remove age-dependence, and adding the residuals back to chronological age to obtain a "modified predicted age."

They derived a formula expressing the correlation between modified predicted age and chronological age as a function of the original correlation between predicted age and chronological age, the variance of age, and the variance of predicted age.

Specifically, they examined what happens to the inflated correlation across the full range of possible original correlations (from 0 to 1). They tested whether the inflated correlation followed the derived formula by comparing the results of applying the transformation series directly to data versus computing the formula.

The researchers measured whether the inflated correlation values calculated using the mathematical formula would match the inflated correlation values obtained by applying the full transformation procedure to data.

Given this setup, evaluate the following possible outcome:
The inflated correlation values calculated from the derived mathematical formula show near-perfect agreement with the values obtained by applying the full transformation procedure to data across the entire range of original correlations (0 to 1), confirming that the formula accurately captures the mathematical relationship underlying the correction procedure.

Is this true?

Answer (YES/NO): YES